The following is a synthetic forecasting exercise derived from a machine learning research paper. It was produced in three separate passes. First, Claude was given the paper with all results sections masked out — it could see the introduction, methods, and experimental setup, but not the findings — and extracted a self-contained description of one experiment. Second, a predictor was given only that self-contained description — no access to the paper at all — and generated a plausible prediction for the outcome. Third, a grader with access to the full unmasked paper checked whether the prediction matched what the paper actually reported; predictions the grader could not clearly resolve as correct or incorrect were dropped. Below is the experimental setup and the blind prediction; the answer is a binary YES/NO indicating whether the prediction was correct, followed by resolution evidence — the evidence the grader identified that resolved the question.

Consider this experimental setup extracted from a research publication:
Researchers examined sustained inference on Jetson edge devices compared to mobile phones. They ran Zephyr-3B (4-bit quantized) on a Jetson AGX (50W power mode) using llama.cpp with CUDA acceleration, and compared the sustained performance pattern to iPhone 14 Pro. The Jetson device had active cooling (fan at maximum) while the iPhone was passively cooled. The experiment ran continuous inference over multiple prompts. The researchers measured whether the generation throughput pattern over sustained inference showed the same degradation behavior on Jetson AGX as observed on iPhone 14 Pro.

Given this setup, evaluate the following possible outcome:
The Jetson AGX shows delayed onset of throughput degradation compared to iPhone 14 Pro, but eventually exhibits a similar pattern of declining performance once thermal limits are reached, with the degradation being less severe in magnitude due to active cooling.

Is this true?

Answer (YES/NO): NO